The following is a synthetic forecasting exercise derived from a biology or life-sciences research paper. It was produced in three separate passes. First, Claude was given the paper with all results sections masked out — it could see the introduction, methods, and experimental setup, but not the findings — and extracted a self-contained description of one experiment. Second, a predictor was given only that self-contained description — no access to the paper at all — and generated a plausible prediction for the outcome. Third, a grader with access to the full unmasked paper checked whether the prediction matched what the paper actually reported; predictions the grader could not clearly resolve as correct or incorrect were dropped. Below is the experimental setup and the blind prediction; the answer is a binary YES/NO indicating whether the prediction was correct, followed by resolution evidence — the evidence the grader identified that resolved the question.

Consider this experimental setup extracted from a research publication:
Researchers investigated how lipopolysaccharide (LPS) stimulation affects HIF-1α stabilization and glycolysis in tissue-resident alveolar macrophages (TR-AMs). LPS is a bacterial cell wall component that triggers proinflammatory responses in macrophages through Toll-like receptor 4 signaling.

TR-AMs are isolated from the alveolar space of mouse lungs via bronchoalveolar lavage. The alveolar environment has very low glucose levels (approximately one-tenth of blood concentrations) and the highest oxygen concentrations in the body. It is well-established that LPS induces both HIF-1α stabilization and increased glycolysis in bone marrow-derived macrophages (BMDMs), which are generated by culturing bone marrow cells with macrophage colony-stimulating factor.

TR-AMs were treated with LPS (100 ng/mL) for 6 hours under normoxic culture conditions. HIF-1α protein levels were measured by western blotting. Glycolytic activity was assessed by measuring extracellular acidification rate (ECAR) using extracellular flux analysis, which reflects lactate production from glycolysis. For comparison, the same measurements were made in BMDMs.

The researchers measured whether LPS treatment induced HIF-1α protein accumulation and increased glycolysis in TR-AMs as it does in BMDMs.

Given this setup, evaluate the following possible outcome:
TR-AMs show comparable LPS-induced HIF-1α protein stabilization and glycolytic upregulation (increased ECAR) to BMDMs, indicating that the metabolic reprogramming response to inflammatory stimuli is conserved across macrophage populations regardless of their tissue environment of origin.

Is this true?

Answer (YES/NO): NO